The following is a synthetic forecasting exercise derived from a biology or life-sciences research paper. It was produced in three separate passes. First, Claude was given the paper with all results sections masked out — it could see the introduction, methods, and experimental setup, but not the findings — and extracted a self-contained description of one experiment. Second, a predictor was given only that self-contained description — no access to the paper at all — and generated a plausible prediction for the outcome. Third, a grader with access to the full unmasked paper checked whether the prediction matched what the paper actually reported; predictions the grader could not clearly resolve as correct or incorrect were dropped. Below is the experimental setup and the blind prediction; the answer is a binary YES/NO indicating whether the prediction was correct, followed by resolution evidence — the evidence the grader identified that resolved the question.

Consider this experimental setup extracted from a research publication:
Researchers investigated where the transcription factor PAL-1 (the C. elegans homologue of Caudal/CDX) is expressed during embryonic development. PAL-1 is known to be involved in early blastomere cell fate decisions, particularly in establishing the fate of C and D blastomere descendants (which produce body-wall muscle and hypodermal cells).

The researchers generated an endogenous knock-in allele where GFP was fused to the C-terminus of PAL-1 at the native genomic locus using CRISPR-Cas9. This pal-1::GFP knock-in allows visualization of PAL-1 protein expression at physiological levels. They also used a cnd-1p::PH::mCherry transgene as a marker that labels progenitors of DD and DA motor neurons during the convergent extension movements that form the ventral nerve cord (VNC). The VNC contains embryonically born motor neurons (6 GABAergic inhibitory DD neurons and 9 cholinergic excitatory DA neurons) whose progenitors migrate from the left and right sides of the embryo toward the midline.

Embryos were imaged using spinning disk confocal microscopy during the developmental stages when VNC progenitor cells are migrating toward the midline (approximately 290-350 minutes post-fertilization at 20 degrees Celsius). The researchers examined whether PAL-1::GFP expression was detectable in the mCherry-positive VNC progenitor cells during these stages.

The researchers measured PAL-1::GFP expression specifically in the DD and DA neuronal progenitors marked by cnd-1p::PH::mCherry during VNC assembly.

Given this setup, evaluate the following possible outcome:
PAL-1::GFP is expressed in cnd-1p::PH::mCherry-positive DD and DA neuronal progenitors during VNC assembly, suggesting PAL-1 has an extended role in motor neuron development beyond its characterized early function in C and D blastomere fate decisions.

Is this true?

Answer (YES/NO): YES